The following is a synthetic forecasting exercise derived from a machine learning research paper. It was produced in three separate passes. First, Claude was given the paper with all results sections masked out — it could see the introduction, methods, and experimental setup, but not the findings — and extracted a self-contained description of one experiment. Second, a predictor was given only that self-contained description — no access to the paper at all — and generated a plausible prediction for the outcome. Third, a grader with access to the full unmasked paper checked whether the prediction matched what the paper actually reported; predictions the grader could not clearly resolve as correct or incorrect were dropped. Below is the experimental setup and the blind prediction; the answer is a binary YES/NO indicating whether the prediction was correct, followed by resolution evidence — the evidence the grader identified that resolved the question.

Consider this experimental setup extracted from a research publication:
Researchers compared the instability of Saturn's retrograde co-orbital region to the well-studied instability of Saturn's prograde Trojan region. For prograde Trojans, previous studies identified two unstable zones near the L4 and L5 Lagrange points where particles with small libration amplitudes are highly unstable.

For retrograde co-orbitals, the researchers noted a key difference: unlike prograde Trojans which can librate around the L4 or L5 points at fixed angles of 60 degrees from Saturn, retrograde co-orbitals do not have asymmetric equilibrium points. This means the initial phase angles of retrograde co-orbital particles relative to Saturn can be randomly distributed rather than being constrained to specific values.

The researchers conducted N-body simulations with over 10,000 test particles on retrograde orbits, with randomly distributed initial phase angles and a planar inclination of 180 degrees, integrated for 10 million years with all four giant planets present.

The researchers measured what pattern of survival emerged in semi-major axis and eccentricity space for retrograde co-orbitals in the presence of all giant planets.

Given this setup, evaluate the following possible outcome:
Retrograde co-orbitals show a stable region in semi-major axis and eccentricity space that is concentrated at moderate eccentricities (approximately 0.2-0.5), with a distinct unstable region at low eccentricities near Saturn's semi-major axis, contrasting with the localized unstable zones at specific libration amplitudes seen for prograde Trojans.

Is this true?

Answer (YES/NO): NO